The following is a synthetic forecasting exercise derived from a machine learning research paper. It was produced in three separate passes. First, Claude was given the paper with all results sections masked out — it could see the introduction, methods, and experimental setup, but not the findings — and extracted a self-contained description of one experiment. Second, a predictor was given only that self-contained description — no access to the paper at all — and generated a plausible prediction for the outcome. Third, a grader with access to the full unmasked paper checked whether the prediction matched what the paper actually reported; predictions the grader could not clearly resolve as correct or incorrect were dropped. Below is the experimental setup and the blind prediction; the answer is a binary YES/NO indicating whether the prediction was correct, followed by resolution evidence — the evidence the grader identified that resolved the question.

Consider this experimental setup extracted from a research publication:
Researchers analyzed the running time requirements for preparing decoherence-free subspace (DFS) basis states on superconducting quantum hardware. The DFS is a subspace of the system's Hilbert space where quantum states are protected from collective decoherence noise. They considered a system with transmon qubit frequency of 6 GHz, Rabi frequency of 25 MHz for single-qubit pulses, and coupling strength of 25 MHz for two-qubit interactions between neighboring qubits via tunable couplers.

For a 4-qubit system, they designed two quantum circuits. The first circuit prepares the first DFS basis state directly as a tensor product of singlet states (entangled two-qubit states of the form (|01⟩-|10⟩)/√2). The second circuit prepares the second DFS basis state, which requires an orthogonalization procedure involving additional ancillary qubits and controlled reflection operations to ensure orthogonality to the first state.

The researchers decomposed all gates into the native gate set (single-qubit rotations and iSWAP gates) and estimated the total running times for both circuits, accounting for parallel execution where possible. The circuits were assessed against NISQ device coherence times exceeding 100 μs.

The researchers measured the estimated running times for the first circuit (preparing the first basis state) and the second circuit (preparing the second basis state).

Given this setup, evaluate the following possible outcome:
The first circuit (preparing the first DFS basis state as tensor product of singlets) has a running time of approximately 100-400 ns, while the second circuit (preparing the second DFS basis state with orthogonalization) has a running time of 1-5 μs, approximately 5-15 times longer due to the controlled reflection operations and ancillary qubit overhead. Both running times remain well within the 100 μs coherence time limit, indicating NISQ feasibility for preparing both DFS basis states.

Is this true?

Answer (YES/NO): NO